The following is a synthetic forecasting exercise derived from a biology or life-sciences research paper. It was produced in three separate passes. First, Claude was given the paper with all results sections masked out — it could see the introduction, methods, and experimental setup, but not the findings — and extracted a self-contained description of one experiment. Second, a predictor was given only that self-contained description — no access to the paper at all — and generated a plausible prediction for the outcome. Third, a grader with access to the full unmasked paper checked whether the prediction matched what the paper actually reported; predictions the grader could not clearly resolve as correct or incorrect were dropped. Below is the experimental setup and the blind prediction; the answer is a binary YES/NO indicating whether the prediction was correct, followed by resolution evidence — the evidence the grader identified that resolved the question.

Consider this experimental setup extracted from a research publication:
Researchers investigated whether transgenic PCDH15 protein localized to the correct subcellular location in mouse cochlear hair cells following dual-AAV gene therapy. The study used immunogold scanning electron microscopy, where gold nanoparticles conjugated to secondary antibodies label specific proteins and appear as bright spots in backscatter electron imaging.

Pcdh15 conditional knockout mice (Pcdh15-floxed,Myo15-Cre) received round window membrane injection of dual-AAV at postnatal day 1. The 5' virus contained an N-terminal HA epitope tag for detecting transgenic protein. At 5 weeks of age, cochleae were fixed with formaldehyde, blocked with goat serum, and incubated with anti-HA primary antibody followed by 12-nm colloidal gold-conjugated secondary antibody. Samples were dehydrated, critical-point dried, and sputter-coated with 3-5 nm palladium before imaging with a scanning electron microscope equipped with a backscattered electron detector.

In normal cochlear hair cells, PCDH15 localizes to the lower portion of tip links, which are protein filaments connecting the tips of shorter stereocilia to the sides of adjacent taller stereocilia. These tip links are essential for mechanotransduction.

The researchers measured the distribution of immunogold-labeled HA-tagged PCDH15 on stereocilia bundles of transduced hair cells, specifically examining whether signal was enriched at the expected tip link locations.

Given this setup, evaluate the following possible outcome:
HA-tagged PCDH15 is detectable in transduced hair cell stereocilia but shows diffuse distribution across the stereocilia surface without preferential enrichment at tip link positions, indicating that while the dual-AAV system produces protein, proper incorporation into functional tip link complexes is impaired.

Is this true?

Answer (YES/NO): NO